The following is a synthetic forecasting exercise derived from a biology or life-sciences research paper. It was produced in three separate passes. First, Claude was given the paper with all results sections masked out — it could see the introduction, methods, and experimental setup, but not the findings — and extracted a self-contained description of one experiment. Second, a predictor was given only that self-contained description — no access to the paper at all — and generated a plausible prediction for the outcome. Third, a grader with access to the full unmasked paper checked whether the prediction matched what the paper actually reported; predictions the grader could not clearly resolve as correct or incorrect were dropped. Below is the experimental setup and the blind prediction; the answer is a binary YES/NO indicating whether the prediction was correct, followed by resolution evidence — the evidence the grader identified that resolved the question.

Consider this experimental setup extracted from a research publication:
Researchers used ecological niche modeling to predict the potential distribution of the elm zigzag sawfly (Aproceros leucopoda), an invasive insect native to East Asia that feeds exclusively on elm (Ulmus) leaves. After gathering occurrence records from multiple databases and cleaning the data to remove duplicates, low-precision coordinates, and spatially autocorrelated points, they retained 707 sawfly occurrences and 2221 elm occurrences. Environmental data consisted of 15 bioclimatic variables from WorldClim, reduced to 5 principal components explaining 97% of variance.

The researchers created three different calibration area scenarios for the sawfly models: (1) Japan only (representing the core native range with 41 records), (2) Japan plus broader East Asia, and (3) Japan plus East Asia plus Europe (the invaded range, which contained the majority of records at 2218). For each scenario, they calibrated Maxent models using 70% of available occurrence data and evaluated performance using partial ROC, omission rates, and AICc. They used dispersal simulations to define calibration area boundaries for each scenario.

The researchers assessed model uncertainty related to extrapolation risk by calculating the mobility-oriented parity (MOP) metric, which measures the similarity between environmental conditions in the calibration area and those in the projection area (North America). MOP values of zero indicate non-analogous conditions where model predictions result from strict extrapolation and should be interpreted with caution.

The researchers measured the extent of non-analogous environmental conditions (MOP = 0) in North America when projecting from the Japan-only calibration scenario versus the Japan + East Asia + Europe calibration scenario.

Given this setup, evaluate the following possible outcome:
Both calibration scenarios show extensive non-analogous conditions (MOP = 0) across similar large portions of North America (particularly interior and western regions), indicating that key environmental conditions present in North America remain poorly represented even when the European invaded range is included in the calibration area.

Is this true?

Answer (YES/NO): NO